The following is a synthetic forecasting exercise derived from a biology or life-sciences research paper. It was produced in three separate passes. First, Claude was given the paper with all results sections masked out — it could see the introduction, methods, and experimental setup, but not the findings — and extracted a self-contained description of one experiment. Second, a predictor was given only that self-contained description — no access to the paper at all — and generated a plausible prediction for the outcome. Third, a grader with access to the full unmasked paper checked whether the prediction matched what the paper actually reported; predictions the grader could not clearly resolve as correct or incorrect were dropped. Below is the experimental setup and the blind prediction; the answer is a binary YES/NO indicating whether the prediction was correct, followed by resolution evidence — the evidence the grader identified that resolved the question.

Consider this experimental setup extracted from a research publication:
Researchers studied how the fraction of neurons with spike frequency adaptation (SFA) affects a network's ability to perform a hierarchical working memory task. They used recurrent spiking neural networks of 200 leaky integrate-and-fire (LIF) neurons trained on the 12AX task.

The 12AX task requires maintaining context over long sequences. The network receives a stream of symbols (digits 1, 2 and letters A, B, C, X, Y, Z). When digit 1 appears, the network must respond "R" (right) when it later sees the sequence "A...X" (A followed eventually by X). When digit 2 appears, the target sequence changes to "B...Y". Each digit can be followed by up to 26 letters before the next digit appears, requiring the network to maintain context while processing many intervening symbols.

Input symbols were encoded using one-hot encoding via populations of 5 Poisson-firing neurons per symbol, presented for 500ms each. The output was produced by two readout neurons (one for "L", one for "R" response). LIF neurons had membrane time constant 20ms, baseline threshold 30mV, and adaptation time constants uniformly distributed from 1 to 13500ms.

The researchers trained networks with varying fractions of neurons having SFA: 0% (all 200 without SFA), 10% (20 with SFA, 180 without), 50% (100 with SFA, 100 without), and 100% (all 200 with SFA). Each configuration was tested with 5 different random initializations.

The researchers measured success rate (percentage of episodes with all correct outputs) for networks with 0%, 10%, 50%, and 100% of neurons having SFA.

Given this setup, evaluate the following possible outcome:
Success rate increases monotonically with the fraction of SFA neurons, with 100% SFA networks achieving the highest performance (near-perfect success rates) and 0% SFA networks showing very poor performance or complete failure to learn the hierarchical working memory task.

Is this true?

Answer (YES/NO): NO